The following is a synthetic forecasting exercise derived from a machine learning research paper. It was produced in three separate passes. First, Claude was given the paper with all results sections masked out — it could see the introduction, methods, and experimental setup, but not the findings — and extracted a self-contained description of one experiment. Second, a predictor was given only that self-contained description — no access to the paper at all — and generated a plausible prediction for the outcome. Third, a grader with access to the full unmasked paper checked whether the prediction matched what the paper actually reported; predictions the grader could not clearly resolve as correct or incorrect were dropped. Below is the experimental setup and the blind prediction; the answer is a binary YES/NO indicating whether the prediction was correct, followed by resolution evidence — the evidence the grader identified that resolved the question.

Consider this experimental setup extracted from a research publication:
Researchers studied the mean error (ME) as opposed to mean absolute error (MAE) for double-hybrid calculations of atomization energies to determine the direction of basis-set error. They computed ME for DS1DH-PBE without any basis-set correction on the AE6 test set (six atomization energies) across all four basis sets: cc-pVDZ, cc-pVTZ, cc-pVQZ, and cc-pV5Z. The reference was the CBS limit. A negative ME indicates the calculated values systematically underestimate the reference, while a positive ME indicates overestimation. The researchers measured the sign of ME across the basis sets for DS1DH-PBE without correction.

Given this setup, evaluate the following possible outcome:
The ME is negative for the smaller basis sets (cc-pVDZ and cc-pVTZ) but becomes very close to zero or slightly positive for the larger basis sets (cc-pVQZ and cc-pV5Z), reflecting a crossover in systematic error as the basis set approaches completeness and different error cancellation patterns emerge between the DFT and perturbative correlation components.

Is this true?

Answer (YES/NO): NO